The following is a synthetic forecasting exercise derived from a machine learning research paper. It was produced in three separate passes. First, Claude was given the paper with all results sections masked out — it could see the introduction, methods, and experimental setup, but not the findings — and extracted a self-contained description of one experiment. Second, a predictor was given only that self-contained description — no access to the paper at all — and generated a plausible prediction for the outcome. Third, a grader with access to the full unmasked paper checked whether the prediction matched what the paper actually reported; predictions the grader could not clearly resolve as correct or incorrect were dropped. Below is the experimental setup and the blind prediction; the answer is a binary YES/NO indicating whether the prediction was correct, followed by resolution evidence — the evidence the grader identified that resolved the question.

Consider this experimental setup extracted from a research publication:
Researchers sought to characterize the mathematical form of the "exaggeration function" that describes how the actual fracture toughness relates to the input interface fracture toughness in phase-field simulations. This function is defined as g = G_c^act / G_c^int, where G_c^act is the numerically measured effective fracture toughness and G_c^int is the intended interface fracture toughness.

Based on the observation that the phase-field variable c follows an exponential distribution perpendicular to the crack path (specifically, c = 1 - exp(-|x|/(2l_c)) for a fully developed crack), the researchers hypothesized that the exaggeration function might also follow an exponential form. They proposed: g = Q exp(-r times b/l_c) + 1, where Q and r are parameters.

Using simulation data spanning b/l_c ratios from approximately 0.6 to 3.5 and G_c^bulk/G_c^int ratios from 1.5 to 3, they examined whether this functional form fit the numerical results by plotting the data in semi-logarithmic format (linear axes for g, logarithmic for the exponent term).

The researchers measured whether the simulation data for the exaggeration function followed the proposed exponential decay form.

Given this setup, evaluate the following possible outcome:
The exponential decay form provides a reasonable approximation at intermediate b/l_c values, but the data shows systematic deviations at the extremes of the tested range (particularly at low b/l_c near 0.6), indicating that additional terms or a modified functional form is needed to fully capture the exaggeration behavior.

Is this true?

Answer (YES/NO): NO